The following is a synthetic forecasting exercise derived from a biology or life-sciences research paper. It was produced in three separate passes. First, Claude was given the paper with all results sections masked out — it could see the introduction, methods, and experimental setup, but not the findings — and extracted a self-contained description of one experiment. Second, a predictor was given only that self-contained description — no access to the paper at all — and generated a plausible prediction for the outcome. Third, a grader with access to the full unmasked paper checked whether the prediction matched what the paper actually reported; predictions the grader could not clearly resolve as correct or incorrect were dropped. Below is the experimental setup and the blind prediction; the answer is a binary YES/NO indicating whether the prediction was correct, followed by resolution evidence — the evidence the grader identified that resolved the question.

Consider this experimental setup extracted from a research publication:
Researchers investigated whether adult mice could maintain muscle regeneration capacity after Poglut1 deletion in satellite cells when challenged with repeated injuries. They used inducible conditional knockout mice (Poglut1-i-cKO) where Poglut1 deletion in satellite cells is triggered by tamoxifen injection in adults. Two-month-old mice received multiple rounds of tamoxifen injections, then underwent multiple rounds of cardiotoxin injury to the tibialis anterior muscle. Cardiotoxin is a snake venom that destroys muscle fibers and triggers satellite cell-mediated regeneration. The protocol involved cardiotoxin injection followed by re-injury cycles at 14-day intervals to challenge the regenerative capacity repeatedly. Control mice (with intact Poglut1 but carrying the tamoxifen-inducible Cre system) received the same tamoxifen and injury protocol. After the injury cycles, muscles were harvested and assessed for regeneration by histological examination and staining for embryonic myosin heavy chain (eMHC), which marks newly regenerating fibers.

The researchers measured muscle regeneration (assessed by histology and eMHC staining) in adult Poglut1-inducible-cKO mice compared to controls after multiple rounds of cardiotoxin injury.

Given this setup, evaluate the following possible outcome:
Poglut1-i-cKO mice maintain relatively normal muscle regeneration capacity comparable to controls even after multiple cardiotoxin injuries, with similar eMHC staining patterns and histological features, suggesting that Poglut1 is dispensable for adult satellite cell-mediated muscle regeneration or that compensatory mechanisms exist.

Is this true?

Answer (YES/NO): NO